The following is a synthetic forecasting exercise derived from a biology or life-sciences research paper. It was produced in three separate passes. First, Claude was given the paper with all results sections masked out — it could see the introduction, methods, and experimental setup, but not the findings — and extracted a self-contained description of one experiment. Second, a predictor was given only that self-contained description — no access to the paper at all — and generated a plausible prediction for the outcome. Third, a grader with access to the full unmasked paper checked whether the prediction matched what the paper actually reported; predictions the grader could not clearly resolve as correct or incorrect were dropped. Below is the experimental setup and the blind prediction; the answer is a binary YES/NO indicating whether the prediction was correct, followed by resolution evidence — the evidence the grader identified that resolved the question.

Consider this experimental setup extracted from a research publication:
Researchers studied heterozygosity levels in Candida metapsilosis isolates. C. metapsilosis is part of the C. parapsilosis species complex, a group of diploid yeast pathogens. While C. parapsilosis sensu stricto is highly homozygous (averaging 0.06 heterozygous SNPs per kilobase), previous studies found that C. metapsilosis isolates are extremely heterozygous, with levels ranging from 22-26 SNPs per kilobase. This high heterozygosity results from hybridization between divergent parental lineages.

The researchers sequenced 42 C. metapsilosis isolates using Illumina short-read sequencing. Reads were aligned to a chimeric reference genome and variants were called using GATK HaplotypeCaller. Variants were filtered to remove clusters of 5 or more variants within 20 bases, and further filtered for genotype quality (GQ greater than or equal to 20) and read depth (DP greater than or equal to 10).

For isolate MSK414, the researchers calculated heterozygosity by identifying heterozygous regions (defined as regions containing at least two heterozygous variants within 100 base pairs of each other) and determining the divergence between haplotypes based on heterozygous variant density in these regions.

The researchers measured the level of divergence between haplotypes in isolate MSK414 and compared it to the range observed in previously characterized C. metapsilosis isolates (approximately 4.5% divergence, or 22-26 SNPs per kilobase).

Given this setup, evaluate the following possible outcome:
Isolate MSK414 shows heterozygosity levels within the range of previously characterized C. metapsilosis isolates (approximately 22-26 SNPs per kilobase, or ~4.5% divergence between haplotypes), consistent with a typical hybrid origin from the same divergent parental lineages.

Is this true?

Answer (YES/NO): NO